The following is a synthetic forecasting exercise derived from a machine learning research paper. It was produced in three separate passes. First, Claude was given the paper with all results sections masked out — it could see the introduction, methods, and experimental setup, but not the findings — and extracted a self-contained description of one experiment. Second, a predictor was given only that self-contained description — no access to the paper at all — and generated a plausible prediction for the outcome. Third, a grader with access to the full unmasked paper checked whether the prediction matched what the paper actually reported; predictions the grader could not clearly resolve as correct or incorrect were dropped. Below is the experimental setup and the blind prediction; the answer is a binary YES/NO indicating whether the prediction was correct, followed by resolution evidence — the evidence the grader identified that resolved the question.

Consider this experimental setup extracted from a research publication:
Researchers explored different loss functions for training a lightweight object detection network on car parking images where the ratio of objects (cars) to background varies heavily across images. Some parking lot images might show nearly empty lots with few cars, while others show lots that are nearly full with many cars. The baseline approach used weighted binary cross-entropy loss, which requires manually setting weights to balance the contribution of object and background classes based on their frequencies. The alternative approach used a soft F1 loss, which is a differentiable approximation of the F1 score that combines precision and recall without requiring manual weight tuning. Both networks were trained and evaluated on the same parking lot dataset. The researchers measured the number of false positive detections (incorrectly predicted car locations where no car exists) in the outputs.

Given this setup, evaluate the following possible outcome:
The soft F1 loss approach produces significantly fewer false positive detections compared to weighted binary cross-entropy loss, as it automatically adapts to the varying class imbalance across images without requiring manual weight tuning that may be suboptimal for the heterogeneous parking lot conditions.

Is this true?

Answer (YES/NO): YES